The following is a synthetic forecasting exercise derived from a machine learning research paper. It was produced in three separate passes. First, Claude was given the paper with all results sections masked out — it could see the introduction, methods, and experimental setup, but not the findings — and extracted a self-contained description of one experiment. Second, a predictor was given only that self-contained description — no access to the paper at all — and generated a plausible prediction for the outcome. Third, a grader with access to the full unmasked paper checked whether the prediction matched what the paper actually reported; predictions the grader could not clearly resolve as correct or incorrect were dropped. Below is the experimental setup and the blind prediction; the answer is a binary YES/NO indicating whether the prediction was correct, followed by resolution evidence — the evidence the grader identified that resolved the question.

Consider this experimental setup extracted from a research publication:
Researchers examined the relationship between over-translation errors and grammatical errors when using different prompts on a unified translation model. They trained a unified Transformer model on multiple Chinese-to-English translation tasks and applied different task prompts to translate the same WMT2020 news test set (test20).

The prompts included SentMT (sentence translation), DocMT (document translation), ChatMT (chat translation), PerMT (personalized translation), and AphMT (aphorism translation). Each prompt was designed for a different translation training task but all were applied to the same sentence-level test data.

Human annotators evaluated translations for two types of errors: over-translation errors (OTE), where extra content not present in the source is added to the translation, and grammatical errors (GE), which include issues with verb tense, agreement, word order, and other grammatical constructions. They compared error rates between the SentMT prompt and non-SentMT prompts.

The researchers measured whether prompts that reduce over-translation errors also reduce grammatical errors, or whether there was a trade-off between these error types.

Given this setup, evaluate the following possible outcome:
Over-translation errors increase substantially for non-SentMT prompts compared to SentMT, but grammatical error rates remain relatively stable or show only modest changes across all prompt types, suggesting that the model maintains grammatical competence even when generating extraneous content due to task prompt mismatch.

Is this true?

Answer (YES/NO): NO